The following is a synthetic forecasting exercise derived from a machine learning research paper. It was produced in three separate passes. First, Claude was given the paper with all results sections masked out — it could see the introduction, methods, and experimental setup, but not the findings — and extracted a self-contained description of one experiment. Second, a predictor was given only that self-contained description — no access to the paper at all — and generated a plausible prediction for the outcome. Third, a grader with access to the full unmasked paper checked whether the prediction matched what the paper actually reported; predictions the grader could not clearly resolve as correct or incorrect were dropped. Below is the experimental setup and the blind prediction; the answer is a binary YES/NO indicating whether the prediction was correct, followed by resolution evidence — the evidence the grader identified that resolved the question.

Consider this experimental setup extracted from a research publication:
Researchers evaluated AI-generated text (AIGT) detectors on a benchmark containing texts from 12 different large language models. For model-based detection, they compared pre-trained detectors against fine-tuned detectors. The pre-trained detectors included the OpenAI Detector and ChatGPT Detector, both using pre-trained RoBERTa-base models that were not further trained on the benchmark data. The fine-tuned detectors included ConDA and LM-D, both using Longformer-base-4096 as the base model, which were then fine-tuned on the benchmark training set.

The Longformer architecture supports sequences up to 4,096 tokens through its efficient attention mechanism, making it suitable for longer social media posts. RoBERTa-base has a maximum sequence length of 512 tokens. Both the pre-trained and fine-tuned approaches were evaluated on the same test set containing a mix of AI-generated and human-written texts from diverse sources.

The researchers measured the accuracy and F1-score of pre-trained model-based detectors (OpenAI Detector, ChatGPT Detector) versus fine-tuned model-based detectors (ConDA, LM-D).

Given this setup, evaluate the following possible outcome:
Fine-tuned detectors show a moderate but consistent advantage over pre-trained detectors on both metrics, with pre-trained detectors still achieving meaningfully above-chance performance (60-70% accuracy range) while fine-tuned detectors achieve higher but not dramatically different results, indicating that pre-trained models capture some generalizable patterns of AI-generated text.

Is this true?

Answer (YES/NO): NO